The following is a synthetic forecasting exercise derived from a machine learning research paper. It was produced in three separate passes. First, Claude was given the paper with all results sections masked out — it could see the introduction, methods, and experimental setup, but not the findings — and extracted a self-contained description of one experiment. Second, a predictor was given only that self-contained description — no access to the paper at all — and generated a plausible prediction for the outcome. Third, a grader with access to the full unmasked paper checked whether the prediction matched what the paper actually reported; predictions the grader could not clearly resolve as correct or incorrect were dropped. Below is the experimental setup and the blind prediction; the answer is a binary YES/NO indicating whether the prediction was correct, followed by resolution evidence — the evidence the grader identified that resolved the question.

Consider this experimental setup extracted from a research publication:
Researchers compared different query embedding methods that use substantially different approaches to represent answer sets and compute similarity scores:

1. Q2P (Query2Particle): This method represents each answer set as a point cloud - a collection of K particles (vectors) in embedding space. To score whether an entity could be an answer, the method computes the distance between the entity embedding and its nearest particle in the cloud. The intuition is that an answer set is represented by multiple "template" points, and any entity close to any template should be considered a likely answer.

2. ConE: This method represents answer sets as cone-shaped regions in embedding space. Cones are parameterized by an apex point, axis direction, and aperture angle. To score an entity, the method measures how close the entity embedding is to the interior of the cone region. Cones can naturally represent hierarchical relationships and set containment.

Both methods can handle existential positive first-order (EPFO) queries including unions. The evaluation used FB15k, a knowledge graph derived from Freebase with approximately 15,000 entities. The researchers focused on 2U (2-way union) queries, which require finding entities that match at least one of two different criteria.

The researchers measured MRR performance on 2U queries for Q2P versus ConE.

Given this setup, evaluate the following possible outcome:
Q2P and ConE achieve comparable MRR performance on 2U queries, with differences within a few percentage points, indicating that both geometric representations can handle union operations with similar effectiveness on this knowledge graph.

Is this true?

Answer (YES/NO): NO